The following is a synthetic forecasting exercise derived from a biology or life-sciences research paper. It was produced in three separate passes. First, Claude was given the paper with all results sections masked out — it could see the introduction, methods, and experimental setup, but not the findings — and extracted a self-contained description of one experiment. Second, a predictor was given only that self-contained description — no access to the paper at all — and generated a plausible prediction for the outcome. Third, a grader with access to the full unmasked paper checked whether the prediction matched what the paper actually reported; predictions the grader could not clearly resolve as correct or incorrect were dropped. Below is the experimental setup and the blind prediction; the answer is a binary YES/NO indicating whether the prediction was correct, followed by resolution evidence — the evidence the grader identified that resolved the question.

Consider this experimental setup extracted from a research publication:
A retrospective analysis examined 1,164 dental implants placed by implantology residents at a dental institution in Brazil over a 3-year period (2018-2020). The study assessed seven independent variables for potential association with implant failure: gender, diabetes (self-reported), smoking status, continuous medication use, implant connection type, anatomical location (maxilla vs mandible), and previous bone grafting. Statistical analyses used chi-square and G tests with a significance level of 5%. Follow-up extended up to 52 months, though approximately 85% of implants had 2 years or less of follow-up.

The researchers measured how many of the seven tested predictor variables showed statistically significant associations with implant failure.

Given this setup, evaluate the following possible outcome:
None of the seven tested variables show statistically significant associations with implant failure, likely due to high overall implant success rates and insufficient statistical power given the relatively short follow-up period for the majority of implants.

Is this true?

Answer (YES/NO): YES